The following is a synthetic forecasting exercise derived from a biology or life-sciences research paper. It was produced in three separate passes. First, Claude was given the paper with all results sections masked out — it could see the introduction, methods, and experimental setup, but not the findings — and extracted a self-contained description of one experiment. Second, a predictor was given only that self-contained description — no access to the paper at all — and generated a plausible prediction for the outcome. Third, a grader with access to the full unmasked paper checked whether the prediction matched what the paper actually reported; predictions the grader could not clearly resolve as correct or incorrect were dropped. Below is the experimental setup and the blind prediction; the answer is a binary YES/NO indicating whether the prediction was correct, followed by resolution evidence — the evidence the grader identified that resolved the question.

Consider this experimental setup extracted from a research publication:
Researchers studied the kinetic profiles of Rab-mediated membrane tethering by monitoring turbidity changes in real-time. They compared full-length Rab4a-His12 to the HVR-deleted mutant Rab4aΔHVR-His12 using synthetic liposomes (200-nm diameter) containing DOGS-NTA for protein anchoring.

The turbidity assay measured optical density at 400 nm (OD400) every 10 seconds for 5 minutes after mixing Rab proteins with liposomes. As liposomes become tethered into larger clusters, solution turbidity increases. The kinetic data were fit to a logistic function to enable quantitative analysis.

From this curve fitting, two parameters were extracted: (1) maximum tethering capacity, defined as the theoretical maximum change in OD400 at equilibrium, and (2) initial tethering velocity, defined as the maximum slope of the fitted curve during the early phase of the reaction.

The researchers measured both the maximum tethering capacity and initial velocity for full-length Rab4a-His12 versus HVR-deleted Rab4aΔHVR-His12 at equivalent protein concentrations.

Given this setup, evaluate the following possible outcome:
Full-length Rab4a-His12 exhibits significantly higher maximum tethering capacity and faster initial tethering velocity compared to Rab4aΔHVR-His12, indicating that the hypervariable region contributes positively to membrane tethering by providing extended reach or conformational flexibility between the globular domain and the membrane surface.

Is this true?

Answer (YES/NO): NO